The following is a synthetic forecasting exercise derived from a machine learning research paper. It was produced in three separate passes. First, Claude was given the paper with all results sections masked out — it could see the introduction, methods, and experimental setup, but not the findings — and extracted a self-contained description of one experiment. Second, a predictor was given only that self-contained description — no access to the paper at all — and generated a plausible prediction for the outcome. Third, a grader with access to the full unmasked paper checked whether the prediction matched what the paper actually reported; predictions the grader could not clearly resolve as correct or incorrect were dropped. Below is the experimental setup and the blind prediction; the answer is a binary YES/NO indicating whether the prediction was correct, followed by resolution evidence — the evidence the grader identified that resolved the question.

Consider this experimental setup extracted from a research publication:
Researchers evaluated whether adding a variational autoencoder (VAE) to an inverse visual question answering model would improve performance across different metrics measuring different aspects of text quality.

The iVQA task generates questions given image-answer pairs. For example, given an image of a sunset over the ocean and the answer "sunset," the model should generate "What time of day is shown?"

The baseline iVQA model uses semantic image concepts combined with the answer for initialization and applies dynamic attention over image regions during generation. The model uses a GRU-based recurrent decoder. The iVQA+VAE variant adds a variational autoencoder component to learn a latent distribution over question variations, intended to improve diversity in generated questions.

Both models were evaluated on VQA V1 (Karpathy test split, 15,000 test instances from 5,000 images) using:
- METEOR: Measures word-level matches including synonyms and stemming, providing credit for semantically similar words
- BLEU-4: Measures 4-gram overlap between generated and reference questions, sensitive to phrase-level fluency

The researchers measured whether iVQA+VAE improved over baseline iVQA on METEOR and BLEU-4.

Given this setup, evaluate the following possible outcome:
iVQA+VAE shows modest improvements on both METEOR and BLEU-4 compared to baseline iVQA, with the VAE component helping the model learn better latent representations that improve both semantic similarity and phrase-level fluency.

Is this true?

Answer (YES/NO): NO